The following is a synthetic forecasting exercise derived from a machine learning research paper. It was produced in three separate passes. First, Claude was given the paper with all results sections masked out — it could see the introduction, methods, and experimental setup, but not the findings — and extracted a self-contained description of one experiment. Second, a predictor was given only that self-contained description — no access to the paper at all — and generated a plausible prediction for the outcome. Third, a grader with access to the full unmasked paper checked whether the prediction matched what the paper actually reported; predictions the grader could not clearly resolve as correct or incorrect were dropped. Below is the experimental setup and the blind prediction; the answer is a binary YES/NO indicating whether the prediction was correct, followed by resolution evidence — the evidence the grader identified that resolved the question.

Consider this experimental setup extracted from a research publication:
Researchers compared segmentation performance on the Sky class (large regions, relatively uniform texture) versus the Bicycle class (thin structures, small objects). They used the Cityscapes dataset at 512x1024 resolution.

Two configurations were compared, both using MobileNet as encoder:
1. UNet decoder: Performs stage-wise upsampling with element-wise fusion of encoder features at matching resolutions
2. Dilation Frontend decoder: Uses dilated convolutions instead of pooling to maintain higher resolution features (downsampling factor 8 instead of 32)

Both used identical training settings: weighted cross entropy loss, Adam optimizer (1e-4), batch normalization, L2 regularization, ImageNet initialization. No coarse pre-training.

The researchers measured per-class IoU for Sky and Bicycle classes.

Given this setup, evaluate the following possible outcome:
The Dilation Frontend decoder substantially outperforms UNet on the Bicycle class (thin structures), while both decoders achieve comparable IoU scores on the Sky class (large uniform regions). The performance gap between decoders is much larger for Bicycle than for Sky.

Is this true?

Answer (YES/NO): NO